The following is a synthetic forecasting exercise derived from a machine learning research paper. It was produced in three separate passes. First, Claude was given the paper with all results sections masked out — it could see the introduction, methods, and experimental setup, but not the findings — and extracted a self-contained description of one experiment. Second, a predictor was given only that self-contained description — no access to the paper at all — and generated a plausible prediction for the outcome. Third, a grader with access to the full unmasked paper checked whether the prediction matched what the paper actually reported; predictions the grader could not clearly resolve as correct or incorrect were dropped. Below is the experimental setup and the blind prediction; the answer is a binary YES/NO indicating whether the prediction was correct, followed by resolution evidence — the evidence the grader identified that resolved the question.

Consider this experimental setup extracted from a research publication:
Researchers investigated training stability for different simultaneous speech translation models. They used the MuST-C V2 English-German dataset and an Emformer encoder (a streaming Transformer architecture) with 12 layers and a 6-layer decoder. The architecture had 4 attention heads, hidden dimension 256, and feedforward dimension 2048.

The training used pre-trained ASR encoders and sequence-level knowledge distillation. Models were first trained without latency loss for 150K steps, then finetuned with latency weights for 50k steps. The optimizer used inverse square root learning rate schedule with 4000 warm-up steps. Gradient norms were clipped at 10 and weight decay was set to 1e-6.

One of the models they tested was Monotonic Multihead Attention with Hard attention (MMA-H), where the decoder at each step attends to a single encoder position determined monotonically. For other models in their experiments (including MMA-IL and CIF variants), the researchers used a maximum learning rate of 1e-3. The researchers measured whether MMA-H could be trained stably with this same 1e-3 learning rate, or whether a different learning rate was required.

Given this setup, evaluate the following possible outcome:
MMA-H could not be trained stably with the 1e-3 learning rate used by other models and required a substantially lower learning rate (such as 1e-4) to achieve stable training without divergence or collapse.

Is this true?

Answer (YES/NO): YES